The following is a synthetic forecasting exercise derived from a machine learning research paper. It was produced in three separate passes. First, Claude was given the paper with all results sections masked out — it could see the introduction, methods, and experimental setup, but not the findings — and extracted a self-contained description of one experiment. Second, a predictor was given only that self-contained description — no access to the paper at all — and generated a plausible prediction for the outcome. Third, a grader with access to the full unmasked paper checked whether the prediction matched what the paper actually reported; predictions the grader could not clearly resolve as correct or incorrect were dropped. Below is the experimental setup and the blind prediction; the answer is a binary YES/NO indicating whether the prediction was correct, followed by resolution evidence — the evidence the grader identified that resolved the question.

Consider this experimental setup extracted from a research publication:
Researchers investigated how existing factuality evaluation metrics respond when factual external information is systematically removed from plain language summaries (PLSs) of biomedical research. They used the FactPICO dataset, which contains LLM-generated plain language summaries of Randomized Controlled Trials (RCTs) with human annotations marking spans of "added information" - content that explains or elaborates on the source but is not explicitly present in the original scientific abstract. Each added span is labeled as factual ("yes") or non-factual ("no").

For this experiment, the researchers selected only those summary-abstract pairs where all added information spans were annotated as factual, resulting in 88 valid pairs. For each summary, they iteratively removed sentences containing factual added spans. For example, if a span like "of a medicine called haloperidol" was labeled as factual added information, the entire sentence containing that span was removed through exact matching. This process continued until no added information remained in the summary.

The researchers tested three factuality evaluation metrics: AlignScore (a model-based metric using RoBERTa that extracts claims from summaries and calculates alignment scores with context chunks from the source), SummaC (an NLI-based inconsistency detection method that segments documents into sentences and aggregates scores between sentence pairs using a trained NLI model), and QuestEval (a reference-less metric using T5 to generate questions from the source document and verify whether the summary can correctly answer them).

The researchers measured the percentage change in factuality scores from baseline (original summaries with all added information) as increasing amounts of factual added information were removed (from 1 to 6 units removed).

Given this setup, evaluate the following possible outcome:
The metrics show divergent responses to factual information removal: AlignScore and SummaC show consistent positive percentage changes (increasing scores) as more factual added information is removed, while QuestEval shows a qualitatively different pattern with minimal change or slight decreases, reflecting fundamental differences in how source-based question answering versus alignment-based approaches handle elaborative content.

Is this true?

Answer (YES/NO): YES